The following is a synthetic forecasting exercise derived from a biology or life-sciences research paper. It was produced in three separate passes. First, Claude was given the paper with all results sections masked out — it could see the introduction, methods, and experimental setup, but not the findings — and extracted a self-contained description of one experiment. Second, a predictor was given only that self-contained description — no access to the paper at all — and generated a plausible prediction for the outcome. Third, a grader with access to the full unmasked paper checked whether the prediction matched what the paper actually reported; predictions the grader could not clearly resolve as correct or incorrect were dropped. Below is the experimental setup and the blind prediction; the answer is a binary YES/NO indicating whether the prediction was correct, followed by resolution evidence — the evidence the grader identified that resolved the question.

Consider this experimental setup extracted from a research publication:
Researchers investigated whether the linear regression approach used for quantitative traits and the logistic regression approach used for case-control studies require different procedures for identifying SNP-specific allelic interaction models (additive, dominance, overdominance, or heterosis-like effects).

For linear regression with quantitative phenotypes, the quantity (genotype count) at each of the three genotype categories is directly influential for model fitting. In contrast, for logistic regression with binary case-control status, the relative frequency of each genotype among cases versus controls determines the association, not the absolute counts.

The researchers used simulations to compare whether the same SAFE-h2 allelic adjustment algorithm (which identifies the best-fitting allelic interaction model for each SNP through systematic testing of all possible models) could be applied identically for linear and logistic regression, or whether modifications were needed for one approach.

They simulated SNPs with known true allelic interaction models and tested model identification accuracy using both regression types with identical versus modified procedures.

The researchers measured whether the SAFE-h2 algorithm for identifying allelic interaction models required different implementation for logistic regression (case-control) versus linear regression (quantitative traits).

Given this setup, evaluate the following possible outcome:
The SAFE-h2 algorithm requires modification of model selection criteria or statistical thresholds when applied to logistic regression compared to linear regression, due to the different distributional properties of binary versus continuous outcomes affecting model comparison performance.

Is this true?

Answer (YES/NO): NO